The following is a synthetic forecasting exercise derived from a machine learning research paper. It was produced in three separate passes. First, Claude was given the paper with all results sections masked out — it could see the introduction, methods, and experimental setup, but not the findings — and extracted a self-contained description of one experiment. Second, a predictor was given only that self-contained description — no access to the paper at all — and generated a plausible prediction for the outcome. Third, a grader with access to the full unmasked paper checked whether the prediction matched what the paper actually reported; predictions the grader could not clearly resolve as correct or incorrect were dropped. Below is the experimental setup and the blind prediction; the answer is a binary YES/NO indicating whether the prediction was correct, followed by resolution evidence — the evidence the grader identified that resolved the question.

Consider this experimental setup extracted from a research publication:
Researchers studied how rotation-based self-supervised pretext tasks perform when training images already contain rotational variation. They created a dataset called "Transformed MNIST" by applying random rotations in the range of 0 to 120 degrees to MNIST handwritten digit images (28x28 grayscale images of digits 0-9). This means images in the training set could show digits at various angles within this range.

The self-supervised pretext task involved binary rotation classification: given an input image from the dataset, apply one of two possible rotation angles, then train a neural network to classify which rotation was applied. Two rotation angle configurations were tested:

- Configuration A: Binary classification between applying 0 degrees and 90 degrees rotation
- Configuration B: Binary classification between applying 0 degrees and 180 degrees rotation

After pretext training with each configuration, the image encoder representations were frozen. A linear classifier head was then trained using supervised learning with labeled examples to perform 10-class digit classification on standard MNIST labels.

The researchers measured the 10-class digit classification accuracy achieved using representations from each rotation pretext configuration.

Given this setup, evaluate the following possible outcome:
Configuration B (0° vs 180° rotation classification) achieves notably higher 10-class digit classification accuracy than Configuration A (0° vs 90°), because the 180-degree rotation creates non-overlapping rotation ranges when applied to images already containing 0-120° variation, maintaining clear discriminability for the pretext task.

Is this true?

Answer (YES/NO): YES